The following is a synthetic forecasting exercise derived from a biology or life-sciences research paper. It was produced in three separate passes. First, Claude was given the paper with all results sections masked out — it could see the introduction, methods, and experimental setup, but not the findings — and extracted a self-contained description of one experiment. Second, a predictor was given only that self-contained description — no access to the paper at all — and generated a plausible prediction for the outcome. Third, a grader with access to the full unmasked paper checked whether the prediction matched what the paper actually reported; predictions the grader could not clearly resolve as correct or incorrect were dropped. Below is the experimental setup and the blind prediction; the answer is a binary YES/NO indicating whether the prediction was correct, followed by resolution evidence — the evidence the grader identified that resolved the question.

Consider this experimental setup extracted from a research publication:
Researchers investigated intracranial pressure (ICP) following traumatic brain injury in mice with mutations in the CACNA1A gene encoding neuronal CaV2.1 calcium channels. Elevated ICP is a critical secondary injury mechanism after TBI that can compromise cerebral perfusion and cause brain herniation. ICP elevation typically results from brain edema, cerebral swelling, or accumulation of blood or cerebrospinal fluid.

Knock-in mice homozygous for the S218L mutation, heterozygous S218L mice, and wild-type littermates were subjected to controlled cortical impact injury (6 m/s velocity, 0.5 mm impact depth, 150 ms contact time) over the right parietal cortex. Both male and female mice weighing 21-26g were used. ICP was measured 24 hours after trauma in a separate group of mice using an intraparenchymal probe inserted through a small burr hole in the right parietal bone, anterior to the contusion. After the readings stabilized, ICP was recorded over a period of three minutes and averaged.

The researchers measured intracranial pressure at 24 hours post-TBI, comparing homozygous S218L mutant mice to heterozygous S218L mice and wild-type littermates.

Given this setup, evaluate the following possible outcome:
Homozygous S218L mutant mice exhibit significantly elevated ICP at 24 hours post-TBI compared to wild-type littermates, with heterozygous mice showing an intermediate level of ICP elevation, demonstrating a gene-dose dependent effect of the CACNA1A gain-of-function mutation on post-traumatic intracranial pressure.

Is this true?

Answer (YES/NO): NO